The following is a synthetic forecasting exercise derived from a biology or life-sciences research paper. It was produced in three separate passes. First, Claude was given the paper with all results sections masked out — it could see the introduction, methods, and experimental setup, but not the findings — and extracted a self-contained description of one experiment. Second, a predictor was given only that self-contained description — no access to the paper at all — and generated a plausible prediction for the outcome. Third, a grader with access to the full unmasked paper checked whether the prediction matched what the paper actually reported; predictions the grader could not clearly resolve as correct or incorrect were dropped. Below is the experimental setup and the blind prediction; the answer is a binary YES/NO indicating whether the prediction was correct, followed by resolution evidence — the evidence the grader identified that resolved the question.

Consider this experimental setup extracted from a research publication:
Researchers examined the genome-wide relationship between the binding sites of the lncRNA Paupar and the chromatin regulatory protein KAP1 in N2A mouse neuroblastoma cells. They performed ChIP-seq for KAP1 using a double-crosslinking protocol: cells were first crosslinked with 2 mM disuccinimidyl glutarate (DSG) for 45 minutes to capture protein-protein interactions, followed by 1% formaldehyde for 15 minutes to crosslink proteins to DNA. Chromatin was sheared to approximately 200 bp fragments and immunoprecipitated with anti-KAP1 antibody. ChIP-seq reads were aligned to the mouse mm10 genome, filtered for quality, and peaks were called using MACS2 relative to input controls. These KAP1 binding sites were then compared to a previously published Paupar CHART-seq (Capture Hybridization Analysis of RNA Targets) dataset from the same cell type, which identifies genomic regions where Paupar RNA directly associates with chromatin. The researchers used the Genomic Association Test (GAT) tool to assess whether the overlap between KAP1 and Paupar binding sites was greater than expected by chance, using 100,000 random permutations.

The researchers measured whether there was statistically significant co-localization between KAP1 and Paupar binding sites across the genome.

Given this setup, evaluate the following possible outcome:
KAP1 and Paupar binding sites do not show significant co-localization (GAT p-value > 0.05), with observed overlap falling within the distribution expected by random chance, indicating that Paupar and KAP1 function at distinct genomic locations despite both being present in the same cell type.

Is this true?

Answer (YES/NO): NO